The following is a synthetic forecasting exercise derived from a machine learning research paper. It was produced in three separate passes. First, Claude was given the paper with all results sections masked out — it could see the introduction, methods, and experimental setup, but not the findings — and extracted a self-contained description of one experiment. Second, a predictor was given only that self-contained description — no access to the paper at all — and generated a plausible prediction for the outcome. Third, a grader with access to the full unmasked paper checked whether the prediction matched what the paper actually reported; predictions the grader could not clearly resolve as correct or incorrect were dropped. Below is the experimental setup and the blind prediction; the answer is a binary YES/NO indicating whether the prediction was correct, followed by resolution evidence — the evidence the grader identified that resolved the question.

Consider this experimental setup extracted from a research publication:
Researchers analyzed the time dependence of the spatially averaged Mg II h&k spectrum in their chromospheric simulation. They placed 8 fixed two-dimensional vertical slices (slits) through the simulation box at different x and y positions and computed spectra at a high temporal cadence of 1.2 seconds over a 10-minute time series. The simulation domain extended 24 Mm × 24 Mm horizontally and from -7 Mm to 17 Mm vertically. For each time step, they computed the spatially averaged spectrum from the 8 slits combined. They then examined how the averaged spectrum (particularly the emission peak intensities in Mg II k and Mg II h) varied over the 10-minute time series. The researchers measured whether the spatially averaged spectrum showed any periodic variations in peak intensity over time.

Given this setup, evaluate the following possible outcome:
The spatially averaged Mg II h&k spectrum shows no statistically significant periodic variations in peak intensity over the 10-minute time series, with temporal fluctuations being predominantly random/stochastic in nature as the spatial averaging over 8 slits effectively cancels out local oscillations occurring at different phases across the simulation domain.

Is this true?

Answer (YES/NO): NO